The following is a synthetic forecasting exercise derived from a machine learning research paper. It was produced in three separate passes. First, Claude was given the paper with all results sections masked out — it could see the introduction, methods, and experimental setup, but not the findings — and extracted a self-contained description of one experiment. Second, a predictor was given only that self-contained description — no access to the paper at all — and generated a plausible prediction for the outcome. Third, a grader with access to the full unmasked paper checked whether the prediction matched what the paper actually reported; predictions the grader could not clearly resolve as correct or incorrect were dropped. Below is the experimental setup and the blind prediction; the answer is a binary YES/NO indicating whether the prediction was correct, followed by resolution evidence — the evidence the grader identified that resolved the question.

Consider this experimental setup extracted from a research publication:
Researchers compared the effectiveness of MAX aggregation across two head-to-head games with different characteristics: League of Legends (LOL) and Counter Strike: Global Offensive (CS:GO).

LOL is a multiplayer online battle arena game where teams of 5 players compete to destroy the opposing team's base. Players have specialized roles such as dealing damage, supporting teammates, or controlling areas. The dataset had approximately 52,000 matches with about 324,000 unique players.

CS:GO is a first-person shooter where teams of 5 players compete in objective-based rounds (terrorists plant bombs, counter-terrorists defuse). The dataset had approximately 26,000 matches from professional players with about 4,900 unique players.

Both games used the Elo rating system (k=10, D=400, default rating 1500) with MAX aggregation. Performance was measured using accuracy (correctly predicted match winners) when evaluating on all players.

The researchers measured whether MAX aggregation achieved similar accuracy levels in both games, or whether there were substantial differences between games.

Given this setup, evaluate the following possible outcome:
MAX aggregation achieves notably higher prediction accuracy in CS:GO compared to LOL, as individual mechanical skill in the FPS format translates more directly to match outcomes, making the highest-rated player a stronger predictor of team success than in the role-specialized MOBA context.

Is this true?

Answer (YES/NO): NO